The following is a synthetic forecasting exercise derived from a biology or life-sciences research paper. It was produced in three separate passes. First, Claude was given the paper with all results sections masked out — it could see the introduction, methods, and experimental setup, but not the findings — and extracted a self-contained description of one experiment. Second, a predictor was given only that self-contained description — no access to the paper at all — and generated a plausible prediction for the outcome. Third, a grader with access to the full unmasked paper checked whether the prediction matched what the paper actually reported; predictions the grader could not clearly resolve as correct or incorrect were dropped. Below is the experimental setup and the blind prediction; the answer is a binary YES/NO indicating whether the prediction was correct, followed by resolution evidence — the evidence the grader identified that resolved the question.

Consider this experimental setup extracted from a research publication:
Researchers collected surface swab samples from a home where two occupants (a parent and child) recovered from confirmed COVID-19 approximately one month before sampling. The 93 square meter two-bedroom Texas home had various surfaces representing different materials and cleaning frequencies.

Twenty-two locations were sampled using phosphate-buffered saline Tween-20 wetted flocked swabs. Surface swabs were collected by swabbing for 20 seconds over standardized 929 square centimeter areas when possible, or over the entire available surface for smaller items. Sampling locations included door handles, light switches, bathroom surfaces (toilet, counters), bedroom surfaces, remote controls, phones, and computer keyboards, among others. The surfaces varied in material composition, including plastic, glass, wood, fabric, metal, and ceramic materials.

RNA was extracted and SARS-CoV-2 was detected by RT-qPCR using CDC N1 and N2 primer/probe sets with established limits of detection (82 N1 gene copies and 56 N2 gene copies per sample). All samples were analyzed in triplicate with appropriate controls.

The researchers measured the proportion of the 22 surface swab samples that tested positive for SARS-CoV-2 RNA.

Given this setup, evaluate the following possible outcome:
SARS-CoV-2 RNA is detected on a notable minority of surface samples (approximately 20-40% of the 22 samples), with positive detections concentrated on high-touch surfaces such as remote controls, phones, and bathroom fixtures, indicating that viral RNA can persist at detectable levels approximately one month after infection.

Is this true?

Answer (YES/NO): NO